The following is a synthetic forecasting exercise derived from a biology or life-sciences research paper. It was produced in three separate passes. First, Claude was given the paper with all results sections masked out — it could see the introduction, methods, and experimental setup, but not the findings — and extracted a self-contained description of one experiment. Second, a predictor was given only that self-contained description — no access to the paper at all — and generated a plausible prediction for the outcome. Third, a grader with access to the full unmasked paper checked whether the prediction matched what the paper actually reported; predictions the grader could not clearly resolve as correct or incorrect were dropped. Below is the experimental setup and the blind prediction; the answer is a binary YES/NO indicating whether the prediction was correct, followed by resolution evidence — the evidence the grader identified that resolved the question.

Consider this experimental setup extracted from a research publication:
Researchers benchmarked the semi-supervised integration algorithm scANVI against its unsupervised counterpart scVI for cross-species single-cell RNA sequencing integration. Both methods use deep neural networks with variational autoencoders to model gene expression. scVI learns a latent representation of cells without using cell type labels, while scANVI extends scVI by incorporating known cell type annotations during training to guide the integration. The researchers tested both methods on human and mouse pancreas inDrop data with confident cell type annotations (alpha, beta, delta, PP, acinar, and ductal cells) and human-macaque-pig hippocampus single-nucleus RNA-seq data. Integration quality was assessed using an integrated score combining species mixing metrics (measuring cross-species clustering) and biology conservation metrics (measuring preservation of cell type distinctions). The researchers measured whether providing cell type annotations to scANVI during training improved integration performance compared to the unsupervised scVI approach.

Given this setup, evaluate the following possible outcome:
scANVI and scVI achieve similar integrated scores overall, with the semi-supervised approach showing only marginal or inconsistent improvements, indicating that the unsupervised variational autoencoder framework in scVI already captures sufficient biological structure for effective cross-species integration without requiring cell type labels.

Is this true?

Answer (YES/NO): NO